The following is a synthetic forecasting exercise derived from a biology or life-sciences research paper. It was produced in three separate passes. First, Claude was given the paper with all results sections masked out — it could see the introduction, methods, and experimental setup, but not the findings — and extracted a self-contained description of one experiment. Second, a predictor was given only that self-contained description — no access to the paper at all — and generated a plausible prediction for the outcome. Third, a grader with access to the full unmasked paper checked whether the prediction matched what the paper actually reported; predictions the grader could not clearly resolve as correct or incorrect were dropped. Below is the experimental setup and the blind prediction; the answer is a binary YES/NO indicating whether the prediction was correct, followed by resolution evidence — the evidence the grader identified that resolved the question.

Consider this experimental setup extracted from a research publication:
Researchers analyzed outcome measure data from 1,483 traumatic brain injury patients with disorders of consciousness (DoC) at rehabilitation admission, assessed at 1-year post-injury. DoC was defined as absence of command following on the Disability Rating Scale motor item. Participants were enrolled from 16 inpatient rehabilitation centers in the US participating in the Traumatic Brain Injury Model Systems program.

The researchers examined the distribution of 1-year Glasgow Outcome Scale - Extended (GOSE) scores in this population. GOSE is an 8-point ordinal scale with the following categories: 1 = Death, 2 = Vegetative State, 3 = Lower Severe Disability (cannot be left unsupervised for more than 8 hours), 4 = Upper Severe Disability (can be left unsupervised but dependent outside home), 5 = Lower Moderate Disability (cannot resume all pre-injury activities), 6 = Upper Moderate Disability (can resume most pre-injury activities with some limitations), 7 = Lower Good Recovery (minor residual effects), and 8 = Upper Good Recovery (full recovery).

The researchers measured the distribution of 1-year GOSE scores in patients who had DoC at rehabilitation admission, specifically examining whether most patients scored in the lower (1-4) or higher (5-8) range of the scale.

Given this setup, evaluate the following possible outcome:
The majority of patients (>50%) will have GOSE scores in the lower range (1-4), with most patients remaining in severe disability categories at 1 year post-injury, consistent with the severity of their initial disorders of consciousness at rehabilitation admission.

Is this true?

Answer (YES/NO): YES